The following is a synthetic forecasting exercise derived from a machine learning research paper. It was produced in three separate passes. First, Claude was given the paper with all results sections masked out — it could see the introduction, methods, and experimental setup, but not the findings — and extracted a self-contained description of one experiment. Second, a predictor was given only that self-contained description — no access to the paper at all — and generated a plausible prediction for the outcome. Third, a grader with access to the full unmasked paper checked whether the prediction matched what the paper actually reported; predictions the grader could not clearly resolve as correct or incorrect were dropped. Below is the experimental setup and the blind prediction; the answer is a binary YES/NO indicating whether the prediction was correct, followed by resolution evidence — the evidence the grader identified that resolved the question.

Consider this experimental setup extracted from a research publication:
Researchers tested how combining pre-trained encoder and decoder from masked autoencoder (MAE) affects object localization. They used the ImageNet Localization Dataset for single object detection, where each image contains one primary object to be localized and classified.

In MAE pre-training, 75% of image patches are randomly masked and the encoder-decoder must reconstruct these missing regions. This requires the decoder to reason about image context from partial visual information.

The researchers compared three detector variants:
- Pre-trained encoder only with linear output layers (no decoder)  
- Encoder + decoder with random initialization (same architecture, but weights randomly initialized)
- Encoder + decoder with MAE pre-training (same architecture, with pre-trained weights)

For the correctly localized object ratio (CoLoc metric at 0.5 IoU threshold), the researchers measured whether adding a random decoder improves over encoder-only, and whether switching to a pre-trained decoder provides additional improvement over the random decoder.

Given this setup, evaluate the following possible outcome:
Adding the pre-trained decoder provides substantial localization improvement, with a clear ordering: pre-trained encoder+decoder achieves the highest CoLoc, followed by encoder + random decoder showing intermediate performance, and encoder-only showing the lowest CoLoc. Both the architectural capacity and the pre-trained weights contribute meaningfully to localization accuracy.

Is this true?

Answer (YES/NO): YES